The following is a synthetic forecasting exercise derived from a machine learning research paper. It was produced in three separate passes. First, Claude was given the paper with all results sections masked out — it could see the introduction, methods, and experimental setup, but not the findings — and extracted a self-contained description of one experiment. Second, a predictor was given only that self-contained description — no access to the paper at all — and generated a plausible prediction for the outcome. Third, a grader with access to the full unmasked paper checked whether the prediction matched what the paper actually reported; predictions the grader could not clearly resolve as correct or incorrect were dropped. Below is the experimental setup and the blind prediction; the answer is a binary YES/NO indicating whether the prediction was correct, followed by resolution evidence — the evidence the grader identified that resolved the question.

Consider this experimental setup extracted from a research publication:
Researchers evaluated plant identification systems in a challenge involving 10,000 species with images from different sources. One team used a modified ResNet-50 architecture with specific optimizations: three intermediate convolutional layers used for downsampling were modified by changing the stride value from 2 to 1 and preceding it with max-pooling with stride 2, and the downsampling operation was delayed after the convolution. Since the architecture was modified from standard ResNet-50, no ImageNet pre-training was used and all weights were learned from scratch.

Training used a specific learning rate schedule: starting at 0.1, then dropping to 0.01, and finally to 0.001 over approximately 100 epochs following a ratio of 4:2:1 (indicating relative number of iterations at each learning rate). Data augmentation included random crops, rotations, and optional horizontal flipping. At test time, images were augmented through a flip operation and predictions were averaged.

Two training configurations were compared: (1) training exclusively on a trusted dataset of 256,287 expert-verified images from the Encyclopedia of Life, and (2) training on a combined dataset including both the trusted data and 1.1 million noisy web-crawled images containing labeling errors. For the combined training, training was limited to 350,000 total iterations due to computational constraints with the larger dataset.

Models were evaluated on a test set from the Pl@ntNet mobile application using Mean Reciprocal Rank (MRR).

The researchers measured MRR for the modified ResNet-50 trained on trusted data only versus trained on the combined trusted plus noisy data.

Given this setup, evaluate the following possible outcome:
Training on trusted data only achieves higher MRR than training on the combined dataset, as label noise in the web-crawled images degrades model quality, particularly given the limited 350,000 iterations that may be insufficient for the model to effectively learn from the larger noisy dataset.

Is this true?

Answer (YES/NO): NO